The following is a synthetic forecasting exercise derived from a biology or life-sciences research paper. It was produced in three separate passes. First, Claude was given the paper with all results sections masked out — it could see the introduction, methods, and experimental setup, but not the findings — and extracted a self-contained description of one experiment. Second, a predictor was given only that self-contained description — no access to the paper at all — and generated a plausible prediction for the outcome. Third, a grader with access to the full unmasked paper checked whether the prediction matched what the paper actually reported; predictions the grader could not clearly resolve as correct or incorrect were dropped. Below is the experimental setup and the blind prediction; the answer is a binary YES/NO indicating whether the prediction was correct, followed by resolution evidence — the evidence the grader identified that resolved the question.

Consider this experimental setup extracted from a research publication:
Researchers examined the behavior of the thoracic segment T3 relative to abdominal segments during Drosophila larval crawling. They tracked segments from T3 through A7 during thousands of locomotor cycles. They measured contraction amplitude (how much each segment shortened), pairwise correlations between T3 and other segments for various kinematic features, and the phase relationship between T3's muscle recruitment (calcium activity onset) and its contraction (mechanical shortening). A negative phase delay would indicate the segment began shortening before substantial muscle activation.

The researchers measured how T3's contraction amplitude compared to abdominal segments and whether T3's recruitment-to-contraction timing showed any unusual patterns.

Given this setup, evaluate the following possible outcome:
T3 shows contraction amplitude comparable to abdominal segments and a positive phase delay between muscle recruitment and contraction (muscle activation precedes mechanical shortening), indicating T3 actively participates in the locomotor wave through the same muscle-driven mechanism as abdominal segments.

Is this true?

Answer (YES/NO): NO